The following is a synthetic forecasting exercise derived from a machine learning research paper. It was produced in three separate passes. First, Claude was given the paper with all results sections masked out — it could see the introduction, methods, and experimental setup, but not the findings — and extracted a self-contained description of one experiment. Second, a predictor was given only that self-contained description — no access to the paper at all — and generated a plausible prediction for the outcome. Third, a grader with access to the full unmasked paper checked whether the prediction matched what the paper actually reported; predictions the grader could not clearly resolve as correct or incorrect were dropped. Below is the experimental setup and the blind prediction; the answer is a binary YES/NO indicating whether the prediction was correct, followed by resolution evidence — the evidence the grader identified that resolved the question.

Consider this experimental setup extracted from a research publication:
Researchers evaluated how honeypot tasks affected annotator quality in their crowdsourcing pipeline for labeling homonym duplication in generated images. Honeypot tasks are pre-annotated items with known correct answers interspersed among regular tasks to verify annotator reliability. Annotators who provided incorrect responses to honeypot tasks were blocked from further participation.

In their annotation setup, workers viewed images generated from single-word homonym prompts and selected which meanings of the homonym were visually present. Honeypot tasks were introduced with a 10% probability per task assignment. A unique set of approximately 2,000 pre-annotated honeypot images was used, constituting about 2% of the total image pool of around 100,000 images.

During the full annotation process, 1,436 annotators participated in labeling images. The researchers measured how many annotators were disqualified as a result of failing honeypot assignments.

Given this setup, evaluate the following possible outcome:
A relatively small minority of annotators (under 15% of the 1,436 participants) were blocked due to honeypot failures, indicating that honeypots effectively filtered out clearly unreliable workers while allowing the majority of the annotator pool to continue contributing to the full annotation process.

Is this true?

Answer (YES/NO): NO